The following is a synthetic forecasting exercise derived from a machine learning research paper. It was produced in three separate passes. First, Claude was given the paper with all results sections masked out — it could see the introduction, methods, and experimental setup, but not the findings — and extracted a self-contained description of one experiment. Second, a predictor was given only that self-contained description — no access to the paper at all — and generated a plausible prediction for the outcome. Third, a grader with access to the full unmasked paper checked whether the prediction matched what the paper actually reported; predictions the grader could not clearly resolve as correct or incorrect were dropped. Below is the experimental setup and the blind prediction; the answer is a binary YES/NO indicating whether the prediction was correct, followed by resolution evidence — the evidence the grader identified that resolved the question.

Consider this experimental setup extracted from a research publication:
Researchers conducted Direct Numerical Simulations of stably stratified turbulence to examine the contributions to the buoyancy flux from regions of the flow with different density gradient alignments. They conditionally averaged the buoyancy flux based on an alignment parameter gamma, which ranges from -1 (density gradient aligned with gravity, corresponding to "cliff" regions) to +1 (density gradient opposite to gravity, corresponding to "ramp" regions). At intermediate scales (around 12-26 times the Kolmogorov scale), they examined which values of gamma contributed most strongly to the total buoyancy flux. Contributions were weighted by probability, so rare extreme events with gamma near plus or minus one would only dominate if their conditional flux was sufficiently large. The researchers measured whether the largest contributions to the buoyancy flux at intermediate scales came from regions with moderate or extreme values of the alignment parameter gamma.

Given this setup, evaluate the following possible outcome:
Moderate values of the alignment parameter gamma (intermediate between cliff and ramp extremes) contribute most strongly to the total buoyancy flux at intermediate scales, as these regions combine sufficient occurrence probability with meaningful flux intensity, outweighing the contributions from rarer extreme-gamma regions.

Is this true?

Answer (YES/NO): NO